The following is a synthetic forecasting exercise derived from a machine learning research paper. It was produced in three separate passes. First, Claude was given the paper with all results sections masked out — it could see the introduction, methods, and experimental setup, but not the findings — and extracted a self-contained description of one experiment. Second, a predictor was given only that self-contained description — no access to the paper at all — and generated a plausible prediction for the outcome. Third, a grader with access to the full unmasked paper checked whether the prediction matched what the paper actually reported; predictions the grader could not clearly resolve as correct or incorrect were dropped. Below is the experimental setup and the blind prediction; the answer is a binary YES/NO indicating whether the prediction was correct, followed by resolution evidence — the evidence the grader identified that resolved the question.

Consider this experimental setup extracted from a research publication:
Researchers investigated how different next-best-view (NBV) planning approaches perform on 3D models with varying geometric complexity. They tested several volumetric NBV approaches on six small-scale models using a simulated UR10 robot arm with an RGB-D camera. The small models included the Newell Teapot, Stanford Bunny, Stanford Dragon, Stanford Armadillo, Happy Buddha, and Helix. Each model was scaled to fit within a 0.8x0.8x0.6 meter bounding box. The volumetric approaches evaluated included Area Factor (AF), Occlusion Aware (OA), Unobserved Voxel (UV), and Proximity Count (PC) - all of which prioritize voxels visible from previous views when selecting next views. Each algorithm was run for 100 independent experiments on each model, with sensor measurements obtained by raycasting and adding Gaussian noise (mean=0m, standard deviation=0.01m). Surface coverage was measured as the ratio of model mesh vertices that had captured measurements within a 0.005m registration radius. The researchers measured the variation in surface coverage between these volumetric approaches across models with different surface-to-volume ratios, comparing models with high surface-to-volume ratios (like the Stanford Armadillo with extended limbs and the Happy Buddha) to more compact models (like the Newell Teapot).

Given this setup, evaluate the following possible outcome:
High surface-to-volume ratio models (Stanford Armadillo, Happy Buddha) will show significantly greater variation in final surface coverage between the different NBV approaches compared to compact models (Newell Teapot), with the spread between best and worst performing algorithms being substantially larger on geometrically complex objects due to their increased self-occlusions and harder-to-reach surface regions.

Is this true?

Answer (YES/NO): YES